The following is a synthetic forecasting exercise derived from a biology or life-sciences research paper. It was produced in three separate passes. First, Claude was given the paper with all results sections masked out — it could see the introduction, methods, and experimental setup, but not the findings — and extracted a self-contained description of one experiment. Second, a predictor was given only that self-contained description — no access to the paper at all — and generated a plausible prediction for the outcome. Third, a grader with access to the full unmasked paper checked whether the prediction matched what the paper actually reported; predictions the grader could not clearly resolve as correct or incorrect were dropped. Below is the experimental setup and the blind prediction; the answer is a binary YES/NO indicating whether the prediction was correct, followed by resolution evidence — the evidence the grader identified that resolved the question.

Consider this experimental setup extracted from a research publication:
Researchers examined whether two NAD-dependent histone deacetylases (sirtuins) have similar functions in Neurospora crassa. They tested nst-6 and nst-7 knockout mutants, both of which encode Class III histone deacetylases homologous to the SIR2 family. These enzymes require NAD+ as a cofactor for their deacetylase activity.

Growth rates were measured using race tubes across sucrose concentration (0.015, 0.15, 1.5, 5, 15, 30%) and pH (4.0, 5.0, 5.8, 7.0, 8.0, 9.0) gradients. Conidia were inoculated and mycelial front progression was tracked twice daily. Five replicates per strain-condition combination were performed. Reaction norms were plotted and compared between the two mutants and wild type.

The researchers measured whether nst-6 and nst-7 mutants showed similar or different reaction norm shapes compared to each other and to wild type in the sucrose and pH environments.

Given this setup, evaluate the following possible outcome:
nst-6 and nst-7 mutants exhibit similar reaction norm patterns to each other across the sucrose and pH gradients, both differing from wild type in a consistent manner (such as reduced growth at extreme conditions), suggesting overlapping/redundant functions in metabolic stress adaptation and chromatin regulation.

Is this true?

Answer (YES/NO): YES